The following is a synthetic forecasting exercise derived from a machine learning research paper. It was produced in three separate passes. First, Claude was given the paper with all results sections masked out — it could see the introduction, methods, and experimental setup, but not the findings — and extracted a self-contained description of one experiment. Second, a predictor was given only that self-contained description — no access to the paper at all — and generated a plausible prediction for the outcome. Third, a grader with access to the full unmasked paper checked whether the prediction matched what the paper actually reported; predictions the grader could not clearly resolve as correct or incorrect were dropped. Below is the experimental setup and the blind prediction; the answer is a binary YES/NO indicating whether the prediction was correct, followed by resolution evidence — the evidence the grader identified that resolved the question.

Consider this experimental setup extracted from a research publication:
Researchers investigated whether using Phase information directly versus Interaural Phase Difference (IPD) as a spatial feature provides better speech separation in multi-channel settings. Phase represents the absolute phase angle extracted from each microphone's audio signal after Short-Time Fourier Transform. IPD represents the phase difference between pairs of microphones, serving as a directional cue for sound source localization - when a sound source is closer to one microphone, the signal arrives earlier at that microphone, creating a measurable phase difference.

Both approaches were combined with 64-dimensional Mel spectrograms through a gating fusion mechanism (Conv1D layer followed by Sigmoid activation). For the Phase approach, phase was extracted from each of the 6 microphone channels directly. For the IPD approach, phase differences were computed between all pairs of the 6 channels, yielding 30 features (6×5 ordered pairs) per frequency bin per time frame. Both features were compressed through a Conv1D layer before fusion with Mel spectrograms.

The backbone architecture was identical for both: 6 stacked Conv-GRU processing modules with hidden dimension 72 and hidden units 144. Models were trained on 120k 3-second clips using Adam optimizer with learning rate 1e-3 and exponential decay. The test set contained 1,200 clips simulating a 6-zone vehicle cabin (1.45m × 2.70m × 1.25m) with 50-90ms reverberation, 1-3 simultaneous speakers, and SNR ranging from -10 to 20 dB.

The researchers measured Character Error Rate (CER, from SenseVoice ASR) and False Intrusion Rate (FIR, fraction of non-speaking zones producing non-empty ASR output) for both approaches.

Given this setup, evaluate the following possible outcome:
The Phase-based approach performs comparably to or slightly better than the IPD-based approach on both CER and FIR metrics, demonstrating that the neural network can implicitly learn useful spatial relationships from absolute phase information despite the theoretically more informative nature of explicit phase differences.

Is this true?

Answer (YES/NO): NO